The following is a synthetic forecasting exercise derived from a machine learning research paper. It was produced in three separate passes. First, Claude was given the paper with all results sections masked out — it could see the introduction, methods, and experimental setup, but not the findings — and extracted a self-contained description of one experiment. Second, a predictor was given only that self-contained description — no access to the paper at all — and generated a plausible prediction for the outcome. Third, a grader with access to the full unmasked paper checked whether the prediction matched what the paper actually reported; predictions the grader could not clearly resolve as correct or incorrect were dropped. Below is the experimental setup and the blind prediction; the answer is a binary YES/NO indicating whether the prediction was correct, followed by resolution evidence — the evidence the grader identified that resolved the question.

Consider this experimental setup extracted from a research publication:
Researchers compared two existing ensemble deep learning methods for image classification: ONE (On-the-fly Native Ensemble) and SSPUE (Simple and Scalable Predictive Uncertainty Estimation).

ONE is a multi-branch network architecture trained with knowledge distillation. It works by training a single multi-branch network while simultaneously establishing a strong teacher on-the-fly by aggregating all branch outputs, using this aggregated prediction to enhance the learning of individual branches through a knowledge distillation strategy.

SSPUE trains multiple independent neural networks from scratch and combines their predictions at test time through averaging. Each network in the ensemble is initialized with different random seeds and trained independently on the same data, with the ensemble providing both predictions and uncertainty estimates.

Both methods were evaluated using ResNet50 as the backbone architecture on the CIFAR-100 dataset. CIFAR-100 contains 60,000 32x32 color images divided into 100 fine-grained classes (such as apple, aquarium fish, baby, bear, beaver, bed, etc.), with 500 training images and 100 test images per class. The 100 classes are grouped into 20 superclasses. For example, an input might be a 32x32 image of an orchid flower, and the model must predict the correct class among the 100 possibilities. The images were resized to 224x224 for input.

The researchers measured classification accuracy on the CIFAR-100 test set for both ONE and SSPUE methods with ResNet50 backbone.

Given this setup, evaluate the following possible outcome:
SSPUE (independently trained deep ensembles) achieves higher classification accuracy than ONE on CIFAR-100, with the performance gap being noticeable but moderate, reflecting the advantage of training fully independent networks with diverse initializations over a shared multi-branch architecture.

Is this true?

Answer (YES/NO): NO